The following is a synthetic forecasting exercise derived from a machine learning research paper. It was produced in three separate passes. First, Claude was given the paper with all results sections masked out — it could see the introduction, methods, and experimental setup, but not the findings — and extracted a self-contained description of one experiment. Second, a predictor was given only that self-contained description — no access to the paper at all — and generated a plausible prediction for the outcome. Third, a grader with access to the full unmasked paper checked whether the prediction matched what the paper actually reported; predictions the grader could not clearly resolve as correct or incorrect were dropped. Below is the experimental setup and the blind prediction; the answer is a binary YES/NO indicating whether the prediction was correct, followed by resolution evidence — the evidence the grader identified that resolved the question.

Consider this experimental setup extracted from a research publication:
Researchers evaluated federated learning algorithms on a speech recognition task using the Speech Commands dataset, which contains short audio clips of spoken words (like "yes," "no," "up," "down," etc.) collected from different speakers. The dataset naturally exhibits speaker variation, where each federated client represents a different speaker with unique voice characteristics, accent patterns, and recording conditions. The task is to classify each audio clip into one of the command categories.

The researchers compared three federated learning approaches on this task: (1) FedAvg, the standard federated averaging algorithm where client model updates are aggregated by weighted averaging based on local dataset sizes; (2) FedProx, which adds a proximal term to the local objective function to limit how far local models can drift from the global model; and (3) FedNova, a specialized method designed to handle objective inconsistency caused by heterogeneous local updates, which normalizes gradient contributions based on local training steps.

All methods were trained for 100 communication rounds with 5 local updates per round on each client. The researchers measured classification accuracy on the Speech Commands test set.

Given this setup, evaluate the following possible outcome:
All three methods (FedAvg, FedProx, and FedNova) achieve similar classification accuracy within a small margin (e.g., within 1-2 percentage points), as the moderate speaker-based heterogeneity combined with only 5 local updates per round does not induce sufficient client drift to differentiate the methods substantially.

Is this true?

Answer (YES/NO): YES